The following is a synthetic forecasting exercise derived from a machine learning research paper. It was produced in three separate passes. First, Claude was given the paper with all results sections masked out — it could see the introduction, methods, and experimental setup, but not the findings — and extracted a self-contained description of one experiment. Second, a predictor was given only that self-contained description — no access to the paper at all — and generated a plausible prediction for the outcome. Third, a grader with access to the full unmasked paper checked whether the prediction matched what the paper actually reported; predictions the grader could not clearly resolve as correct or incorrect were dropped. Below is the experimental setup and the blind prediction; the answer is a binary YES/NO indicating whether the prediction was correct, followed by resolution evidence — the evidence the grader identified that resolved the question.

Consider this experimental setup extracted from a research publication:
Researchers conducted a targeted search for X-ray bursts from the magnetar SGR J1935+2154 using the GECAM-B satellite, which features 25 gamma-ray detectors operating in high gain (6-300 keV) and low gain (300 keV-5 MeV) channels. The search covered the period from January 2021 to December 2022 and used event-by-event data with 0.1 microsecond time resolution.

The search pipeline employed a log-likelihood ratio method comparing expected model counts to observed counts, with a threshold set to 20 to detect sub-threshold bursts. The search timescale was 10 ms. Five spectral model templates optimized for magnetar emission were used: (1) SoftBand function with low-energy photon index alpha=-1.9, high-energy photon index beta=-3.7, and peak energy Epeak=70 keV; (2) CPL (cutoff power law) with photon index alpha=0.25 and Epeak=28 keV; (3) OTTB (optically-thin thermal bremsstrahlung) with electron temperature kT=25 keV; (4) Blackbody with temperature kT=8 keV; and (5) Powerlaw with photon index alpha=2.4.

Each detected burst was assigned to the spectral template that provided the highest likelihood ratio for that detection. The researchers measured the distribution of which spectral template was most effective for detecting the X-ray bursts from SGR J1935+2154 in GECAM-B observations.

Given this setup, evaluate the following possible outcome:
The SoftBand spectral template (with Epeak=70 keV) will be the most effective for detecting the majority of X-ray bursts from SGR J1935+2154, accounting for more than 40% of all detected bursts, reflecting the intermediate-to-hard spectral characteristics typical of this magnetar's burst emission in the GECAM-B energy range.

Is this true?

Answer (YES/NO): NO